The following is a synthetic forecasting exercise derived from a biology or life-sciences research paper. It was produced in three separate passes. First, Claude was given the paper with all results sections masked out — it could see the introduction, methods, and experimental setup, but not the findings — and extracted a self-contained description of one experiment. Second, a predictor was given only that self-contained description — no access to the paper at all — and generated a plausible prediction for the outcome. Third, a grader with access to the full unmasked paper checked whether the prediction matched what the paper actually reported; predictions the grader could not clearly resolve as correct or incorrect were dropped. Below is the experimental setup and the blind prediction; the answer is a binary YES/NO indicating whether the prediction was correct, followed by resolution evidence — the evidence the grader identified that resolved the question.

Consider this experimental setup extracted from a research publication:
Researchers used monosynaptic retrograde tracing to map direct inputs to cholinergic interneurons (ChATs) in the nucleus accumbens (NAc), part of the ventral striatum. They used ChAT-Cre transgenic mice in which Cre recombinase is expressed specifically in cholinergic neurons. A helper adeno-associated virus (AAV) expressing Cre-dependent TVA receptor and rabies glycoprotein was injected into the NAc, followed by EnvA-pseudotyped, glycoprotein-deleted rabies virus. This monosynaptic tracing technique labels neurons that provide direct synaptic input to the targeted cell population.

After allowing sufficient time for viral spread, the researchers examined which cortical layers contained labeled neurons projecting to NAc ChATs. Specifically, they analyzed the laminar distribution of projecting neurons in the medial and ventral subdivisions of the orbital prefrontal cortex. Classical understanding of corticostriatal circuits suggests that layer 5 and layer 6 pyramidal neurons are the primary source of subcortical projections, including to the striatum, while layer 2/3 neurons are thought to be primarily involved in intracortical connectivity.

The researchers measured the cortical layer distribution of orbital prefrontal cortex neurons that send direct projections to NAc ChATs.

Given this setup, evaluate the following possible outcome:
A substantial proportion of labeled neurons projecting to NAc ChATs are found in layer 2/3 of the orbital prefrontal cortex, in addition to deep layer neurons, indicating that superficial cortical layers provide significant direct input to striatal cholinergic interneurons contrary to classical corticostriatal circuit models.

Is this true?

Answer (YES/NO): NO